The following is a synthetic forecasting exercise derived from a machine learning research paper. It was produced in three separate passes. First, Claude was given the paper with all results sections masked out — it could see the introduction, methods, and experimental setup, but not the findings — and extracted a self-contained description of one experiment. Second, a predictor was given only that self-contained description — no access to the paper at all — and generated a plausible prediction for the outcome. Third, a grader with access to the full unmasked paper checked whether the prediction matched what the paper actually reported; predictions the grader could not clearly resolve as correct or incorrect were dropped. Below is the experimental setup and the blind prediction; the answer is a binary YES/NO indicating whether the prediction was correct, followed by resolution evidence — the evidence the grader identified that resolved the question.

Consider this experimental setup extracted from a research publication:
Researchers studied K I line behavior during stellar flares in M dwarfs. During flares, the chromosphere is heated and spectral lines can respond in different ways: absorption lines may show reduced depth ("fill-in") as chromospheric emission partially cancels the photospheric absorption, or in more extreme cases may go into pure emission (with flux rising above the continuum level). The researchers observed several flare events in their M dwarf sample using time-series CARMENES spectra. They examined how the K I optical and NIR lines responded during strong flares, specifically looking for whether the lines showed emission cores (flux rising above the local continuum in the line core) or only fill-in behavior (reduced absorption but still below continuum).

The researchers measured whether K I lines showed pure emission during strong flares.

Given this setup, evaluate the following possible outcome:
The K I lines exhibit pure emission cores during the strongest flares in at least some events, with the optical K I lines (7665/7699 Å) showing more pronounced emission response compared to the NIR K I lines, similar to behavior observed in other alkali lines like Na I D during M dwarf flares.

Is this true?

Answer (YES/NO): YES